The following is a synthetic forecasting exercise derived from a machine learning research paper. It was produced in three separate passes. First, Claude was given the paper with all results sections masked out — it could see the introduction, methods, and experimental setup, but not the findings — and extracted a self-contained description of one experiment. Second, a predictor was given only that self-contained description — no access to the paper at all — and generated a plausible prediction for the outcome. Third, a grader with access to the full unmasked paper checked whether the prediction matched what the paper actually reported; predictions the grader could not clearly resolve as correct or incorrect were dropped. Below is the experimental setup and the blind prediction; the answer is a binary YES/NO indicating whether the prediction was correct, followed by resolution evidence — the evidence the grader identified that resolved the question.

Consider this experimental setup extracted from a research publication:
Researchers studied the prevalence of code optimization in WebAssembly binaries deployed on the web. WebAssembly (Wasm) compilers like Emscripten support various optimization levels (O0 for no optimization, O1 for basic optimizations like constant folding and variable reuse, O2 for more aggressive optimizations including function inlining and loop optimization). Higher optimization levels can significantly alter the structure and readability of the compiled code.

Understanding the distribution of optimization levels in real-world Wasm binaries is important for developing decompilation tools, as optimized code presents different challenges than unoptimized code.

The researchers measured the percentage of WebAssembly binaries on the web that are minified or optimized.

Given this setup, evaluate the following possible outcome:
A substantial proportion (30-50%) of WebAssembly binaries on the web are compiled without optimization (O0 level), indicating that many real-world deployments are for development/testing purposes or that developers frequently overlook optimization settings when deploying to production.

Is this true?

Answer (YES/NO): NO